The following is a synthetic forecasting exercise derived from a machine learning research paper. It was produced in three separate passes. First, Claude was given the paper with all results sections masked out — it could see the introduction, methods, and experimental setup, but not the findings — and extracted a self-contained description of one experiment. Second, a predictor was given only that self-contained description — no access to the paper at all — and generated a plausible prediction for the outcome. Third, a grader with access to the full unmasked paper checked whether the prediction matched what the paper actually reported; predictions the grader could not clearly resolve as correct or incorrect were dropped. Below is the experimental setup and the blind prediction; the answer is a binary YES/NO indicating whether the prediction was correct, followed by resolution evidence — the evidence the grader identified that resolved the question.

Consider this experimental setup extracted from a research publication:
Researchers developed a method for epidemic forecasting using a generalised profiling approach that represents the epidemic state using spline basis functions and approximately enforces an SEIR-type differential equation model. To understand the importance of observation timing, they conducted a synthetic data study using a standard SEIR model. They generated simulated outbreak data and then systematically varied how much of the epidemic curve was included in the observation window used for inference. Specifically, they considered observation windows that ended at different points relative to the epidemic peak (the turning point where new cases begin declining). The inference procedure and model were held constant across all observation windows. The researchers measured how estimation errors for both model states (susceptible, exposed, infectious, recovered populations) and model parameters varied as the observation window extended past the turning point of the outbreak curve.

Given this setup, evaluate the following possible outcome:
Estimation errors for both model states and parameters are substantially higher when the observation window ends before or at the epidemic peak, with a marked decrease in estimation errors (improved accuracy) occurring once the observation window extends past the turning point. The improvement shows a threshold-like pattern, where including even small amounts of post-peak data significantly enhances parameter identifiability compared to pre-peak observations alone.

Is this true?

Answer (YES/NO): YES